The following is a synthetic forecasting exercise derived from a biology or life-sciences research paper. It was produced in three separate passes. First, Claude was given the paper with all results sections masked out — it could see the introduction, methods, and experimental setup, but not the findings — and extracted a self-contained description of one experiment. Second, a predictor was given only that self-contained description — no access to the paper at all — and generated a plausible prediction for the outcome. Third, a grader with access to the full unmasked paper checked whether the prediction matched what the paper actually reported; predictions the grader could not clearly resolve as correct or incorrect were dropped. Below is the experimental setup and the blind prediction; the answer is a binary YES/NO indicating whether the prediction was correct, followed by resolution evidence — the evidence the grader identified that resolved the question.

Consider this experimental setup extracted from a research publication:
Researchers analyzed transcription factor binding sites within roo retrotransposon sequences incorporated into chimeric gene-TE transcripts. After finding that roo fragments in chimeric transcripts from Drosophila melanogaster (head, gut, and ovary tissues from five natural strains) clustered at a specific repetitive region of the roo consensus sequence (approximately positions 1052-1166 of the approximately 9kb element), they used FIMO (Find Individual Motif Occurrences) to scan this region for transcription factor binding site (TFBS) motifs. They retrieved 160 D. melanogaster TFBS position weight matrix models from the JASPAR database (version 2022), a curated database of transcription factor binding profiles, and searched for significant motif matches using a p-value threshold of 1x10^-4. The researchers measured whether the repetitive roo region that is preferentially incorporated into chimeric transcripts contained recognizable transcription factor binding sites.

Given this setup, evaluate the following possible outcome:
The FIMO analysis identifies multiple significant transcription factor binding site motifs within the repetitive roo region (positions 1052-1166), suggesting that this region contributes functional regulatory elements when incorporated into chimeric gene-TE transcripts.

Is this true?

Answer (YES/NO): YES